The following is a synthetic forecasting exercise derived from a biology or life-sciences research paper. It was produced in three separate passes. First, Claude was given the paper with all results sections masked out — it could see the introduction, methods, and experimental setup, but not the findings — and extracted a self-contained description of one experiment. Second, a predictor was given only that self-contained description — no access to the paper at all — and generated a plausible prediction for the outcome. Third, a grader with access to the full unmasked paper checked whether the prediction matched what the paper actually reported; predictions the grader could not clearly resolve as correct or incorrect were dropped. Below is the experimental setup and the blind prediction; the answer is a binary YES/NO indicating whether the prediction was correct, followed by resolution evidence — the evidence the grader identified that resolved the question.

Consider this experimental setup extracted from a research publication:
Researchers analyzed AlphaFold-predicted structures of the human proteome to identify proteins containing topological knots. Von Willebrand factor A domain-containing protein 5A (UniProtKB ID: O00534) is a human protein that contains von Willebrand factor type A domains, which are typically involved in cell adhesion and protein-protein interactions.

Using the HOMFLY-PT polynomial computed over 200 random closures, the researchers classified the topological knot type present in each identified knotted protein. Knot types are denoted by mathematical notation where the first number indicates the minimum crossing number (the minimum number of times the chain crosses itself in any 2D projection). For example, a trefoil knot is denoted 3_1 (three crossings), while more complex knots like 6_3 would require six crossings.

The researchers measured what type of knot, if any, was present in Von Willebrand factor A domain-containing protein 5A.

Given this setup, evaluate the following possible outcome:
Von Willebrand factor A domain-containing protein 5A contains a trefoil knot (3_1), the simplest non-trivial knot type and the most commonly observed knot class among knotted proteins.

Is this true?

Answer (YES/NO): NO